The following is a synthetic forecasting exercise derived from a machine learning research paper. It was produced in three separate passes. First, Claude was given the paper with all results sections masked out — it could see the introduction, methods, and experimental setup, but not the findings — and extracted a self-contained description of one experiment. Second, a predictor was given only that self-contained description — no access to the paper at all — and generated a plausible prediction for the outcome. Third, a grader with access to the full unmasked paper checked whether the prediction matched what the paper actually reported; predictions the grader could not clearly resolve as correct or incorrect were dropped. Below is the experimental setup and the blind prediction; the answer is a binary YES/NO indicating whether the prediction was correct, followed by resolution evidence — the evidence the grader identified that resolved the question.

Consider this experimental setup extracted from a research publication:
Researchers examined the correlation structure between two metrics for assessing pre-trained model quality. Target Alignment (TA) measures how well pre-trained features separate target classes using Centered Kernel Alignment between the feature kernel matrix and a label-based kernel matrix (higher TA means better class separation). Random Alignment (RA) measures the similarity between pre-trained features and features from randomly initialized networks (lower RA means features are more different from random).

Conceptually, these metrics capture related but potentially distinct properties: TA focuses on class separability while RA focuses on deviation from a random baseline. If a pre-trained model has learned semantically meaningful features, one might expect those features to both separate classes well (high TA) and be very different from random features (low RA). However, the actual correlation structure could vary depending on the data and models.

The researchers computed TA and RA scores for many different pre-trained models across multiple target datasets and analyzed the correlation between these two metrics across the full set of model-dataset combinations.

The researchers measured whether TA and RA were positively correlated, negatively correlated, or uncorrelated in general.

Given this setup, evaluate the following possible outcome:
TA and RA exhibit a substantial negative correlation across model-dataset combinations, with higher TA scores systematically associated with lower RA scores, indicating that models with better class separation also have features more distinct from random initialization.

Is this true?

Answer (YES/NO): YES